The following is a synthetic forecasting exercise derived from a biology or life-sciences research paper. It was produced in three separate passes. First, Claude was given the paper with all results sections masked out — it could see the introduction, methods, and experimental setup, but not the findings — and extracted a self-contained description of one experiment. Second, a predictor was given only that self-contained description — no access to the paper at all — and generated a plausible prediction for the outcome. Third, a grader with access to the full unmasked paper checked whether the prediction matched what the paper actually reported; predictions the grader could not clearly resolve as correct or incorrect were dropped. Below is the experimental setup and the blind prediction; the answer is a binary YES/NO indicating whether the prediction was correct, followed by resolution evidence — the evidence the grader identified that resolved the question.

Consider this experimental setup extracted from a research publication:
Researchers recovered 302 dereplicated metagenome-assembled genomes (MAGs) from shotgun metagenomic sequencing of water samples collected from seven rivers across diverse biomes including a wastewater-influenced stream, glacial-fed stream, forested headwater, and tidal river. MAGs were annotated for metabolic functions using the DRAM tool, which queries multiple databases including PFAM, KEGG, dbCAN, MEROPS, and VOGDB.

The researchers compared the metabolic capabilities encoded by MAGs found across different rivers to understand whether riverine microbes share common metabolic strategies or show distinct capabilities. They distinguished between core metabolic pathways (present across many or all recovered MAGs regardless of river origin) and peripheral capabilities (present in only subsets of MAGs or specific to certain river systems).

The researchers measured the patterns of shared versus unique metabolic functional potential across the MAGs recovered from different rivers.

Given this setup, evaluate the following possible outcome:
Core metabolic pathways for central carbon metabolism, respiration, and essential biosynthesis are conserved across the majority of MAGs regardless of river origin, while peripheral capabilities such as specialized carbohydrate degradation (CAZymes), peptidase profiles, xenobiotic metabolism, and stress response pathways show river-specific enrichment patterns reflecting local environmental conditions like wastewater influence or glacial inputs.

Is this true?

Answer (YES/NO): NO